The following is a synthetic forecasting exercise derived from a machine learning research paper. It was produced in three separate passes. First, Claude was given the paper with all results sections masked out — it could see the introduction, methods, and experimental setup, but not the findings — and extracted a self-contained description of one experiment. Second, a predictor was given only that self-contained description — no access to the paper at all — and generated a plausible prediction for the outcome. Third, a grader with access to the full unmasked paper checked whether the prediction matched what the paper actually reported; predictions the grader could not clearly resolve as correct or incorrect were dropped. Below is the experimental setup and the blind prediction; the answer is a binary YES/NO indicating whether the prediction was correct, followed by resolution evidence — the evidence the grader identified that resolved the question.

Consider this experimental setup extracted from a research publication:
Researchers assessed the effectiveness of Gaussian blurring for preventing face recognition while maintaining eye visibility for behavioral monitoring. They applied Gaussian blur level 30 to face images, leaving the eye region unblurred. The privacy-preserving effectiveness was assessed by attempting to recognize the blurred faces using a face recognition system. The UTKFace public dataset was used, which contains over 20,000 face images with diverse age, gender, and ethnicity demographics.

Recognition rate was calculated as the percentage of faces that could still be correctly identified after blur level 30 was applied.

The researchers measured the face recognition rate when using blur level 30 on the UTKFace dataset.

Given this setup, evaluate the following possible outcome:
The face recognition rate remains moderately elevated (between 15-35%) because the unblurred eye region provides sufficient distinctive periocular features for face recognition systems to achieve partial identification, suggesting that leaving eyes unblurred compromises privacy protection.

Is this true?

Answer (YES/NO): NO